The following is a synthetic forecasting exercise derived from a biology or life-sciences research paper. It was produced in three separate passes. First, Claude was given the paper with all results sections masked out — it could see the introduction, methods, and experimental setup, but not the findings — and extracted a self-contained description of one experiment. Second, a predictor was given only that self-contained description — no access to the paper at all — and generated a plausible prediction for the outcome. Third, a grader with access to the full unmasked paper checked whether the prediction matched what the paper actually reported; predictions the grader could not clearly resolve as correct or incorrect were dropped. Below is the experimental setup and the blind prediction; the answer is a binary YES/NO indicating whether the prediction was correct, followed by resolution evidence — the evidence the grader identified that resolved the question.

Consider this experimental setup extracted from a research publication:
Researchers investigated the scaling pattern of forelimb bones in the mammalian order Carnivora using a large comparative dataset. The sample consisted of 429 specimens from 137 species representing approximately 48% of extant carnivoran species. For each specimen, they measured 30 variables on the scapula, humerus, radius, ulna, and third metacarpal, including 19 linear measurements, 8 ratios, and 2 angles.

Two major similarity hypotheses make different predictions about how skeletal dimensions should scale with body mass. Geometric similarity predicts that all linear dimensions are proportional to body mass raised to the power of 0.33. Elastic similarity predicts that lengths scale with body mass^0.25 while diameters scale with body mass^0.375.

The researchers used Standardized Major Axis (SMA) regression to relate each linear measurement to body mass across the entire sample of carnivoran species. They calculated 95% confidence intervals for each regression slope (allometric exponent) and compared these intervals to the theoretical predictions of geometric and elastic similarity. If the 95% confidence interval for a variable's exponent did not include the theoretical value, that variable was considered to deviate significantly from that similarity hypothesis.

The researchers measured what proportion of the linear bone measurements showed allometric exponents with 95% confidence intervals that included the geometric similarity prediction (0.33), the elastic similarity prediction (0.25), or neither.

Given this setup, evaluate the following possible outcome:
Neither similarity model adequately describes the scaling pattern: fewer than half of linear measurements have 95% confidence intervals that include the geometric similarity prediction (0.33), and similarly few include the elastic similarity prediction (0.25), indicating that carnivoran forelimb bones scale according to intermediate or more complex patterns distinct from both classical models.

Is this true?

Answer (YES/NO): YES